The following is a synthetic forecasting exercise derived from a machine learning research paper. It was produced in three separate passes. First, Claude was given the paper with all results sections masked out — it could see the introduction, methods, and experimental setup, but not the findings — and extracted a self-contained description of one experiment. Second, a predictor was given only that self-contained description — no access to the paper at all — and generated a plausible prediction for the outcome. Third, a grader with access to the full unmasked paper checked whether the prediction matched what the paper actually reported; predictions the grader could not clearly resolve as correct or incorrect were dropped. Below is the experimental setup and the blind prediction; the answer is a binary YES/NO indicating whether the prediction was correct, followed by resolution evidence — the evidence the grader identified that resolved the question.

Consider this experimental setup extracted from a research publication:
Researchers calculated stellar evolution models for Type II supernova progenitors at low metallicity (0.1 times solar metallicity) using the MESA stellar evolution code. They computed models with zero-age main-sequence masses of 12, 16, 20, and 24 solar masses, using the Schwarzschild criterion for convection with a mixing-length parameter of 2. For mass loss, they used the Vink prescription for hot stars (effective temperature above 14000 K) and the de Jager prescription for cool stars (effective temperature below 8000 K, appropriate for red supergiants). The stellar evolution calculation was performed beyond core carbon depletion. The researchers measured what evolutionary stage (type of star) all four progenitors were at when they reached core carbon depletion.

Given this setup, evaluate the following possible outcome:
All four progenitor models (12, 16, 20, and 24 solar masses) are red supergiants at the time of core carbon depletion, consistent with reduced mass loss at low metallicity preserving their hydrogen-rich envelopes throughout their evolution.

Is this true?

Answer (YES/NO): YES